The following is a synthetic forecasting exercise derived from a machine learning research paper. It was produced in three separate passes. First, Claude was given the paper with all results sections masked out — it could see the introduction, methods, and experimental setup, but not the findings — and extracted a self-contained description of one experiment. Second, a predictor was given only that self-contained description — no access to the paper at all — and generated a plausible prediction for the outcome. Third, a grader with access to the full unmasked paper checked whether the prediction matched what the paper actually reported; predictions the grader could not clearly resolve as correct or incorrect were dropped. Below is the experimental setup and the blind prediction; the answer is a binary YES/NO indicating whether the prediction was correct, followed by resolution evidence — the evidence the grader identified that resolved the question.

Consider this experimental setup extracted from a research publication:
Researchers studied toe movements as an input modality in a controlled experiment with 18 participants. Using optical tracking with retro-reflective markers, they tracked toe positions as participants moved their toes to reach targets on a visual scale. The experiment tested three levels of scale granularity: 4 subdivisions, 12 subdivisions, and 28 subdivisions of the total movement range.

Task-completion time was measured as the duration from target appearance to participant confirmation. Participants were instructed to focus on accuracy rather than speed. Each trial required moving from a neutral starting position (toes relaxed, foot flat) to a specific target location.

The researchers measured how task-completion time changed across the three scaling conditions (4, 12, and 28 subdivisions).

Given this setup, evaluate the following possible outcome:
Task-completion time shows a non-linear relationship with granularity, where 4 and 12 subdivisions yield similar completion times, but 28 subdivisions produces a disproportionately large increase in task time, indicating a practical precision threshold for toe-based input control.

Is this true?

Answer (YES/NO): NO